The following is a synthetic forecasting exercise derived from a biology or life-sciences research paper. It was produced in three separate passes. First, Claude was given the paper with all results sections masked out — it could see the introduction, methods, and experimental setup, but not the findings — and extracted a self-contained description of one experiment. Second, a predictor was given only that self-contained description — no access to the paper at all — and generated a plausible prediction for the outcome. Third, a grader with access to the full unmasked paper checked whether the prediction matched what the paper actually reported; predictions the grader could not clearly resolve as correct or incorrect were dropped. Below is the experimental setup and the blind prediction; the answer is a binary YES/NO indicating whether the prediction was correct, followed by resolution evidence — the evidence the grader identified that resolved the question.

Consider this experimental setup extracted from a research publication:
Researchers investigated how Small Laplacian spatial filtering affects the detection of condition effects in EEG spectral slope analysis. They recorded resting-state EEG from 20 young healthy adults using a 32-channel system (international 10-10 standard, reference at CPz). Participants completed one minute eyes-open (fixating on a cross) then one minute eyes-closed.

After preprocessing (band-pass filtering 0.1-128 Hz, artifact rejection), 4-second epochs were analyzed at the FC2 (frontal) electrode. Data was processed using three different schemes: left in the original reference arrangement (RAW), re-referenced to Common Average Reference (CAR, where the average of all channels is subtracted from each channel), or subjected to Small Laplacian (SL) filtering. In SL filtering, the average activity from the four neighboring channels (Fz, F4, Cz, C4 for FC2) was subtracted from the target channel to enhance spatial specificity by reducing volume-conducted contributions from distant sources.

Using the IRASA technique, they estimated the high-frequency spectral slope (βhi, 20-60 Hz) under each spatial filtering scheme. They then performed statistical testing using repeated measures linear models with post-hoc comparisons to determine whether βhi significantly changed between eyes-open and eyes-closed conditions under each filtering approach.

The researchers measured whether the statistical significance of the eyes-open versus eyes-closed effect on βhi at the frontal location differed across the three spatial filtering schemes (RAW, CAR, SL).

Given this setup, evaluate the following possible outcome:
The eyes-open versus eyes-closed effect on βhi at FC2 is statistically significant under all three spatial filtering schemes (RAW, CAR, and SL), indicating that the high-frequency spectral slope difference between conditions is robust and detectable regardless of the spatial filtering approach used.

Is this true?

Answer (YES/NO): NO